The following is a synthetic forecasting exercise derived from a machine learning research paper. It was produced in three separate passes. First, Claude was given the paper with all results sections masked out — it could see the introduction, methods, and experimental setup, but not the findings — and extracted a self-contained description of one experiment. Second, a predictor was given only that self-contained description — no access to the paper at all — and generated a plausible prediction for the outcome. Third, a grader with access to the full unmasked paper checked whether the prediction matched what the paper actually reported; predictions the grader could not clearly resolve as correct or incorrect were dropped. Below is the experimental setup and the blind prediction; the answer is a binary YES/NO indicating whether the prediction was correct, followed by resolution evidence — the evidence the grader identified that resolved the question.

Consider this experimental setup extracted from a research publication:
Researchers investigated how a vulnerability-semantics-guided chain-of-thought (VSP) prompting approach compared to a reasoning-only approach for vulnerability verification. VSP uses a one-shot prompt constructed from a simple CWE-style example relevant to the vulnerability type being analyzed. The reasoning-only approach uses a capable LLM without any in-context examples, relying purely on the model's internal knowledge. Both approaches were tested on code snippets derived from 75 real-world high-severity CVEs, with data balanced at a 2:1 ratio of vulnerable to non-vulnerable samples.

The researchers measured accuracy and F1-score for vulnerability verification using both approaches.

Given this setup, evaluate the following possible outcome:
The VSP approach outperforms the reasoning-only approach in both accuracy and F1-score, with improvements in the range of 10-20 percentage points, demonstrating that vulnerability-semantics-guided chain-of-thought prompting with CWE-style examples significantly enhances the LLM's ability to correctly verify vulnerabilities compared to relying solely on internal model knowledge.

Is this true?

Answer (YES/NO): NO